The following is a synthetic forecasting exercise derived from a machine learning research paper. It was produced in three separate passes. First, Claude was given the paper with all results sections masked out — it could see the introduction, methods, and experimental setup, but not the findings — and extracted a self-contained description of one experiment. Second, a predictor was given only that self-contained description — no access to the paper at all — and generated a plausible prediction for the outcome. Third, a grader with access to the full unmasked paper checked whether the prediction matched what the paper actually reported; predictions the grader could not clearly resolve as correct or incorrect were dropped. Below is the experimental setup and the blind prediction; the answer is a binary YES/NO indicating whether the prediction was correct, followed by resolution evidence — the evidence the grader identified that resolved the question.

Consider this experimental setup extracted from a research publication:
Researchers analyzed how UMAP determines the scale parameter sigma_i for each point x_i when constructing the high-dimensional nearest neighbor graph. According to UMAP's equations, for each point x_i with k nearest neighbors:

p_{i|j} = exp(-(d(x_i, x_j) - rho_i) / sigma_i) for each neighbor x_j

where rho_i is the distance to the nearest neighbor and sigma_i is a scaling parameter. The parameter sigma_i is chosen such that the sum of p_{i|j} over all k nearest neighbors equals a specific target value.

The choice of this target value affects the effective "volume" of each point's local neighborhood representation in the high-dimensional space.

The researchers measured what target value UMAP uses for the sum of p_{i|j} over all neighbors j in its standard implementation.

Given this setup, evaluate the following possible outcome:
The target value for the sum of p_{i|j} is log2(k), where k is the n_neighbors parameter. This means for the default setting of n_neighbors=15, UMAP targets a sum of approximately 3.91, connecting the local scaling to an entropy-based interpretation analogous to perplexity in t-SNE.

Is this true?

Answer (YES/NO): YES